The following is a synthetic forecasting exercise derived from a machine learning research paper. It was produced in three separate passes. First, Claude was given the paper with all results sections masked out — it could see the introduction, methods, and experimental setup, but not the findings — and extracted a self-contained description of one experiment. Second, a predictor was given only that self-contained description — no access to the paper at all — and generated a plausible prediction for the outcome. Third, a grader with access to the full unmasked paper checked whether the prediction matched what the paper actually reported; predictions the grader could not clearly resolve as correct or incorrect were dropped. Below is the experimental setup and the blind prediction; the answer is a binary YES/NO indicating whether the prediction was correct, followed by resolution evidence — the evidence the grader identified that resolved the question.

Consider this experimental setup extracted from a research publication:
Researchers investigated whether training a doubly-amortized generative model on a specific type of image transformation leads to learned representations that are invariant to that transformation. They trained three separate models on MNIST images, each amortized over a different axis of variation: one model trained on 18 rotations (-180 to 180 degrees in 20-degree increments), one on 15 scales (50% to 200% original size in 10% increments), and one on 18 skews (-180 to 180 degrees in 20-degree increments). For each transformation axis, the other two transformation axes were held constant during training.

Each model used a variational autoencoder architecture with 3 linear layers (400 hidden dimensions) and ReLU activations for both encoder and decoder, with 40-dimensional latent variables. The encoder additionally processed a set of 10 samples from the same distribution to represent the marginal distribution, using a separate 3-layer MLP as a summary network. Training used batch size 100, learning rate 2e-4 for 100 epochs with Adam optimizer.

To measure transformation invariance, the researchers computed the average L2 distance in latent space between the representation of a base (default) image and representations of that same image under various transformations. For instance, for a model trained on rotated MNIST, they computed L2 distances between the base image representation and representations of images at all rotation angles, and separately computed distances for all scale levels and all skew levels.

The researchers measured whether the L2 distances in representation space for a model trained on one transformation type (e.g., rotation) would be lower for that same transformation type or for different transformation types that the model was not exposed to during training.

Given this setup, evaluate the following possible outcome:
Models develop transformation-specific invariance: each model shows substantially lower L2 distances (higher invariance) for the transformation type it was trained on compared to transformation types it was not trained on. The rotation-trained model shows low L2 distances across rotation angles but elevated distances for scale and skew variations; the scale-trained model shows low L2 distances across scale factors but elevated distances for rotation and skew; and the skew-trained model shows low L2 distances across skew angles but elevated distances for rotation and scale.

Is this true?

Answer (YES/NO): YES